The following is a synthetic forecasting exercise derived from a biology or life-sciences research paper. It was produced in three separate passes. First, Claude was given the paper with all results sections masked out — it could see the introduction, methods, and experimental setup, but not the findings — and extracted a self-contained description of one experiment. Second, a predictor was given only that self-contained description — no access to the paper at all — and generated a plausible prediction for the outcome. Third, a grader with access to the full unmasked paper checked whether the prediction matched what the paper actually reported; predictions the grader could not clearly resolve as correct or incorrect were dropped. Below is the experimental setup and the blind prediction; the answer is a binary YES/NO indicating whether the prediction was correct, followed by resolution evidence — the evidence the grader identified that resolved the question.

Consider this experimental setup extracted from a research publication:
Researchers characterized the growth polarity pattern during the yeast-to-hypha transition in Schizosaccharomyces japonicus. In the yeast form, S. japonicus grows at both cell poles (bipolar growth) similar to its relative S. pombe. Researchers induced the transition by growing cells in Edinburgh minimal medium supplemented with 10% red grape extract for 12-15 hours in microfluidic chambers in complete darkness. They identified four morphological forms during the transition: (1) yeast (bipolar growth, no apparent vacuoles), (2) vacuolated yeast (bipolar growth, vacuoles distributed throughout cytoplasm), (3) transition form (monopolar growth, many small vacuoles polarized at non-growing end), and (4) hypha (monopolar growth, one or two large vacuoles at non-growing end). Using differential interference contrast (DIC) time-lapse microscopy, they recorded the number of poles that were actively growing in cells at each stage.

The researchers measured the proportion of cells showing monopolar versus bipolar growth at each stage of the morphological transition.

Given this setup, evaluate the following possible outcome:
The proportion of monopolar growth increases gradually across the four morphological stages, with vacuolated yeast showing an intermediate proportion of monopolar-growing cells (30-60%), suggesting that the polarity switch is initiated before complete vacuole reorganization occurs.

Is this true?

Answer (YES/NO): NO